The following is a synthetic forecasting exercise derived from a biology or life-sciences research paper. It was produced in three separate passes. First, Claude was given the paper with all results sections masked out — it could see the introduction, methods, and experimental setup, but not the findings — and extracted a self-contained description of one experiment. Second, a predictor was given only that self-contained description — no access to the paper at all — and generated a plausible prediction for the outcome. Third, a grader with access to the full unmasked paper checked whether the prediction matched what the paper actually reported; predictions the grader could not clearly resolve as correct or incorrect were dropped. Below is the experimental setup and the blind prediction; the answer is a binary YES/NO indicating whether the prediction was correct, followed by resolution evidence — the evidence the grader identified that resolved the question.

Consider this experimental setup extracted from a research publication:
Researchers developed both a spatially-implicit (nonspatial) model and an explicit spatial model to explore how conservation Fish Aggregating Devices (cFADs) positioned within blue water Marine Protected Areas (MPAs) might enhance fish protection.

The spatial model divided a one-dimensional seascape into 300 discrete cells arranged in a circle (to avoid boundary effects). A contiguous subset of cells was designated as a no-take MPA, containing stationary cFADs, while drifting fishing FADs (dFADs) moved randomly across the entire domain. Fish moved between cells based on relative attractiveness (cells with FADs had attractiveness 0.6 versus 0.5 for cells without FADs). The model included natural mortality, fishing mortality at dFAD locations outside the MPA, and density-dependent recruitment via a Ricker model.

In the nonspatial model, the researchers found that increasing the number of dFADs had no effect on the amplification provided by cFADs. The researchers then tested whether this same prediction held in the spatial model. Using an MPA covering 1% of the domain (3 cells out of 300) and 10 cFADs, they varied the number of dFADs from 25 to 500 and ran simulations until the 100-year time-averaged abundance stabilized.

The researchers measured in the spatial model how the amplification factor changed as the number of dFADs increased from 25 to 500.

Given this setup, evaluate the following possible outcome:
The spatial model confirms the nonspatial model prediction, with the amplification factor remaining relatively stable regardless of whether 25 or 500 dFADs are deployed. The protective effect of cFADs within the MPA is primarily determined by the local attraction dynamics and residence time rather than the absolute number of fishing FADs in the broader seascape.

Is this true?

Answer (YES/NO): NO